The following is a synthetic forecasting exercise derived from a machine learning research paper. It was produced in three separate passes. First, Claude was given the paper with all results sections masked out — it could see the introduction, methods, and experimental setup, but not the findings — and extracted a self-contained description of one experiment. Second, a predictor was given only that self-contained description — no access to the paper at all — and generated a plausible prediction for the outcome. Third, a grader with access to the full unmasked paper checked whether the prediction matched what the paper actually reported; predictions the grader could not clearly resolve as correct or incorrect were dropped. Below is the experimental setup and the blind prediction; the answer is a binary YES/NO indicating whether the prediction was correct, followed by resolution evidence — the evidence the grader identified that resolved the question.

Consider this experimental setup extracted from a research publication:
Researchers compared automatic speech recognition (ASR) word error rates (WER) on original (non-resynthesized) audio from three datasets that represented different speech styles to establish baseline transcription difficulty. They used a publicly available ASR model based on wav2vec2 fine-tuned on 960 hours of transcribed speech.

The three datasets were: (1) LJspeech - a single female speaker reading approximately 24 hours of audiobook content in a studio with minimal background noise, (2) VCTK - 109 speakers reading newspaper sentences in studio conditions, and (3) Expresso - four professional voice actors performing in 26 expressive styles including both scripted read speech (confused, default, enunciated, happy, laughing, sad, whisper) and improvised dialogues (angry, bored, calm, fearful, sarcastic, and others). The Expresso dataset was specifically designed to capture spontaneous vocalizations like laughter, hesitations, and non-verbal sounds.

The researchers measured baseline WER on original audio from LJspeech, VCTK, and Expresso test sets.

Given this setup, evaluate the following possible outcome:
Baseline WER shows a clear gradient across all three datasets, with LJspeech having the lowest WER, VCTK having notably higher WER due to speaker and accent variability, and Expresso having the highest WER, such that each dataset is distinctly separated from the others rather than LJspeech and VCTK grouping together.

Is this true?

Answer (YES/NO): NO